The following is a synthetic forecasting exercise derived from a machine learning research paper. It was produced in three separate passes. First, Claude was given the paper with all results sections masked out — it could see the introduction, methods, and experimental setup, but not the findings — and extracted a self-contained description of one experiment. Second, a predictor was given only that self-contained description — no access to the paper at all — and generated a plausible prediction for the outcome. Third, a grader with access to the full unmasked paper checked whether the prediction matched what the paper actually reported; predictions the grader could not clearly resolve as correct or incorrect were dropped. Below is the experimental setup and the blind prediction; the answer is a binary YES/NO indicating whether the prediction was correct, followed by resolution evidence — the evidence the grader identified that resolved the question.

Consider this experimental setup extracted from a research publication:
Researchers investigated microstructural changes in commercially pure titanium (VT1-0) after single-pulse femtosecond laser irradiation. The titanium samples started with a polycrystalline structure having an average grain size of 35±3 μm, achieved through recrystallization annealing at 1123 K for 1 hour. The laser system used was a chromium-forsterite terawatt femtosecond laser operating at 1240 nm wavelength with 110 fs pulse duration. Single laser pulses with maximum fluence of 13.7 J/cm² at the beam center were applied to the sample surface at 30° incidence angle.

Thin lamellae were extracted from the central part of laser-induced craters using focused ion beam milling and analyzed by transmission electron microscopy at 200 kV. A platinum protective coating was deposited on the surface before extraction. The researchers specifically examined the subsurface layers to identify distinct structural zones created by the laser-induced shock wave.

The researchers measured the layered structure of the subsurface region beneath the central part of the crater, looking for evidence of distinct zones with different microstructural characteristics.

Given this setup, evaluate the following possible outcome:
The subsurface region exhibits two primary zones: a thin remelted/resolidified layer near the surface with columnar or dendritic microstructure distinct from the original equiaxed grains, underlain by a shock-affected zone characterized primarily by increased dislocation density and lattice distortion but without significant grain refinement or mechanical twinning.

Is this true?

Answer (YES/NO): NO